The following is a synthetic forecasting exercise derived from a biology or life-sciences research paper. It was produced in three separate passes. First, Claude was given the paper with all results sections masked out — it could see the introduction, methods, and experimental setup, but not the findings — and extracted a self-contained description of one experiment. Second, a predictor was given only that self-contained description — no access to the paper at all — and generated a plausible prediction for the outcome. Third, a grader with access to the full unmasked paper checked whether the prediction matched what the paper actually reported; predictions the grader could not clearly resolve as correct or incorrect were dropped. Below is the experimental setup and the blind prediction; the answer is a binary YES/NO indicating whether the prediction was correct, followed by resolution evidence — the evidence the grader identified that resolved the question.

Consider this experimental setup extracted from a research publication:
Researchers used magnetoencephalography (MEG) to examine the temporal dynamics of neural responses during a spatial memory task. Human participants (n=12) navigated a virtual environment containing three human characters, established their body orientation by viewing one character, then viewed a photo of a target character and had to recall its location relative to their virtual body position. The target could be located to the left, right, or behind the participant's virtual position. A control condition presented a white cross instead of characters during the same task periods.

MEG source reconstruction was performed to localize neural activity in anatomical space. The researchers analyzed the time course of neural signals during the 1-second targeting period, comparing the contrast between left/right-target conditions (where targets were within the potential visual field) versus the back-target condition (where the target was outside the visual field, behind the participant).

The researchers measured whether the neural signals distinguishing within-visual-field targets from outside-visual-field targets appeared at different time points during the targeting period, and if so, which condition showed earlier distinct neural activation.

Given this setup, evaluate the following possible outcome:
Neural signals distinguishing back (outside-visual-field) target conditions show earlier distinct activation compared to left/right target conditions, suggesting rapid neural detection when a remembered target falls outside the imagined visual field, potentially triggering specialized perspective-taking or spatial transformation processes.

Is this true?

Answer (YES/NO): YES